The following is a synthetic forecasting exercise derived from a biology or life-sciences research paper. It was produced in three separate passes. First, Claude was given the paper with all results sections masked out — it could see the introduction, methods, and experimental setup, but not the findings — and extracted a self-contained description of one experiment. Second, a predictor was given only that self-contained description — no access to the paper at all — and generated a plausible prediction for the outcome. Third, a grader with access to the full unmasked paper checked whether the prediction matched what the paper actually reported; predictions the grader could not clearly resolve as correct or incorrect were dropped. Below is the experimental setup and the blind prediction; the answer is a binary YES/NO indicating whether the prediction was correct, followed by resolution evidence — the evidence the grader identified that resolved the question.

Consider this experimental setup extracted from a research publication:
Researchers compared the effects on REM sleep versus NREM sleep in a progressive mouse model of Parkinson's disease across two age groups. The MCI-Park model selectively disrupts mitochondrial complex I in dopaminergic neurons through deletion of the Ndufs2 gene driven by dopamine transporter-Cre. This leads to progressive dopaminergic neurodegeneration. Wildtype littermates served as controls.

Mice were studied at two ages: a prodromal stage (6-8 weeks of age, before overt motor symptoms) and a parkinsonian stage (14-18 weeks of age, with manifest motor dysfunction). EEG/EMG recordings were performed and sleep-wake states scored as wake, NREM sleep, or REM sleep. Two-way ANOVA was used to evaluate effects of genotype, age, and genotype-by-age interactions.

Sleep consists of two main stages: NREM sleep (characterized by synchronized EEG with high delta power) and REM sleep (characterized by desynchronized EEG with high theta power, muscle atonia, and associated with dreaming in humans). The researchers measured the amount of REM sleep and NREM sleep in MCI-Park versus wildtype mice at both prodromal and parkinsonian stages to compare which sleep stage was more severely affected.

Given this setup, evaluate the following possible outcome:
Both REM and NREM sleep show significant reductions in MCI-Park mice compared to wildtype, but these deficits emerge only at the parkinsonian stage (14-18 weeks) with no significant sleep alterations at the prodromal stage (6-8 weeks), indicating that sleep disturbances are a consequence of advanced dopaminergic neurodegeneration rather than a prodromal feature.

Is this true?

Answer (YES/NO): NO